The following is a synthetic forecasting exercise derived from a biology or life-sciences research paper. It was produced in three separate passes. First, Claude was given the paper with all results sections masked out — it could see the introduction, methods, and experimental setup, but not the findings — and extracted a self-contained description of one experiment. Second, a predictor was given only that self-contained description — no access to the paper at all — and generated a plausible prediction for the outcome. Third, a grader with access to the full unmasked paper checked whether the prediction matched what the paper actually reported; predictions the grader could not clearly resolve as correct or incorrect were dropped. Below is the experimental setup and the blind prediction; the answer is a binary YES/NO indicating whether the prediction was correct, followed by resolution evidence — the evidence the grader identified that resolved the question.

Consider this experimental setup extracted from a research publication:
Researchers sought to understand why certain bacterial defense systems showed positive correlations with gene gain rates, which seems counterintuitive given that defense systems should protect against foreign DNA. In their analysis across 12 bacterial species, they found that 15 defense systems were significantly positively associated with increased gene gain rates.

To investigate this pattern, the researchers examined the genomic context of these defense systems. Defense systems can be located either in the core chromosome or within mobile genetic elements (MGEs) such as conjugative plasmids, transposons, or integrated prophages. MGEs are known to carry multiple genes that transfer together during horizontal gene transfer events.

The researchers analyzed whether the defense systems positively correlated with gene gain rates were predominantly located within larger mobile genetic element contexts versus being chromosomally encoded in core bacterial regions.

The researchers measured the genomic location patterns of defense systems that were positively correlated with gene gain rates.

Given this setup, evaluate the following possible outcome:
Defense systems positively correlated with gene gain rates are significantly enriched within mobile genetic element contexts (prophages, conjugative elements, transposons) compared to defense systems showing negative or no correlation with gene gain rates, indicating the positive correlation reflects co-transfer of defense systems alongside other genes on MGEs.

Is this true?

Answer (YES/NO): YES